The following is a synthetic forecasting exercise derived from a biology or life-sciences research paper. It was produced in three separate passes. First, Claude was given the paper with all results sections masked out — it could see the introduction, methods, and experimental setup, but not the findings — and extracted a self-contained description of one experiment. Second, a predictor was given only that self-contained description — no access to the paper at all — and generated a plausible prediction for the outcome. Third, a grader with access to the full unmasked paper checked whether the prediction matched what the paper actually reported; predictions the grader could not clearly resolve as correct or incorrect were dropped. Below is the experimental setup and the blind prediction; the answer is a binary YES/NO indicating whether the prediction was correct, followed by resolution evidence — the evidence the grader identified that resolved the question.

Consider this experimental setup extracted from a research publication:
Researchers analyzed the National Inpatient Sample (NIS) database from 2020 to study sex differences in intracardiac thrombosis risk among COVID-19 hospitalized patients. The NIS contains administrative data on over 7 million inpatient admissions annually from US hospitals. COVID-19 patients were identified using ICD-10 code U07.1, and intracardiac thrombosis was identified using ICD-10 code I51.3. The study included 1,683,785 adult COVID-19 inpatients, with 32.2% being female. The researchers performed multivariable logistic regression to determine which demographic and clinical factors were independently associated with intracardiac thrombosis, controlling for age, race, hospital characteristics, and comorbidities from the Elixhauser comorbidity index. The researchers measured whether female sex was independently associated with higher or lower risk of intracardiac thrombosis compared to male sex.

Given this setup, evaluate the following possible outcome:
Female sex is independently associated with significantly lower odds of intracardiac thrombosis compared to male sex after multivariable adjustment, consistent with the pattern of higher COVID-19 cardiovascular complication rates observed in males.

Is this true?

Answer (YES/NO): YES